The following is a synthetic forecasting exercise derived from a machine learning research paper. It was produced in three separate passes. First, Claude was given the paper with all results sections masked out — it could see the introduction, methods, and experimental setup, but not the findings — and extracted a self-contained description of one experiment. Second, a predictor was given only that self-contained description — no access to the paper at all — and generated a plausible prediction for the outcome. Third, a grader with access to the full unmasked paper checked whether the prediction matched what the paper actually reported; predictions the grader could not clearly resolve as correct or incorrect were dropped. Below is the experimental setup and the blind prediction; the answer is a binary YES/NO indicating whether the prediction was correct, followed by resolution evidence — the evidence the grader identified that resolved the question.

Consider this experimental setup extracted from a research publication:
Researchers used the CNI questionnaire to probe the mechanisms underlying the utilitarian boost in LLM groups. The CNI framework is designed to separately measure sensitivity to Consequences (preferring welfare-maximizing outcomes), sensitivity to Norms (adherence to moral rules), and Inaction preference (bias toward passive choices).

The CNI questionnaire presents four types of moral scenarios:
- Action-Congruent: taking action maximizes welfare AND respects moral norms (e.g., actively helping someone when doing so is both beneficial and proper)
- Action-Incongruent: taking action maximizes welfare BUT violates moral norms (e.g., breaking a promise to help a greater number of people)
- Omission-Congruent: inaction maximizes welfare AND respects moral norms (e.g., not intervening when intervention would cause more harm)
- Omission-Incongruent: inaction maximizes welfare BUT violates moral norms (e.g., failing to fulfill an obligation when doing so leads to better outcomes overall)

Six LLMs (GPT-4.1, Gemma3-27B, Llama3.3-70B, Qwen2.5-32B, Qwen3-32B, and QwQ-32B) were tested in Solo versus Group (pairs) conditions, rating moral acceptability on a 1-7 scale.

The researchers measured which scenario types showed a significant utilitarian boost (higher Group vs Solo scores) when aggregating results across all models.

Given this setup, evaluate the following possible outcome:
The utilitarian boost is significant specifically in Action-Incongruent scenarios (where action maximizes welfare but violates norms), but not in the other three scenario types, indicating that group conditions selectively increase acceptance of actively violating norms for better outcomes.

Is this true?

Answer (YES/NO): NO